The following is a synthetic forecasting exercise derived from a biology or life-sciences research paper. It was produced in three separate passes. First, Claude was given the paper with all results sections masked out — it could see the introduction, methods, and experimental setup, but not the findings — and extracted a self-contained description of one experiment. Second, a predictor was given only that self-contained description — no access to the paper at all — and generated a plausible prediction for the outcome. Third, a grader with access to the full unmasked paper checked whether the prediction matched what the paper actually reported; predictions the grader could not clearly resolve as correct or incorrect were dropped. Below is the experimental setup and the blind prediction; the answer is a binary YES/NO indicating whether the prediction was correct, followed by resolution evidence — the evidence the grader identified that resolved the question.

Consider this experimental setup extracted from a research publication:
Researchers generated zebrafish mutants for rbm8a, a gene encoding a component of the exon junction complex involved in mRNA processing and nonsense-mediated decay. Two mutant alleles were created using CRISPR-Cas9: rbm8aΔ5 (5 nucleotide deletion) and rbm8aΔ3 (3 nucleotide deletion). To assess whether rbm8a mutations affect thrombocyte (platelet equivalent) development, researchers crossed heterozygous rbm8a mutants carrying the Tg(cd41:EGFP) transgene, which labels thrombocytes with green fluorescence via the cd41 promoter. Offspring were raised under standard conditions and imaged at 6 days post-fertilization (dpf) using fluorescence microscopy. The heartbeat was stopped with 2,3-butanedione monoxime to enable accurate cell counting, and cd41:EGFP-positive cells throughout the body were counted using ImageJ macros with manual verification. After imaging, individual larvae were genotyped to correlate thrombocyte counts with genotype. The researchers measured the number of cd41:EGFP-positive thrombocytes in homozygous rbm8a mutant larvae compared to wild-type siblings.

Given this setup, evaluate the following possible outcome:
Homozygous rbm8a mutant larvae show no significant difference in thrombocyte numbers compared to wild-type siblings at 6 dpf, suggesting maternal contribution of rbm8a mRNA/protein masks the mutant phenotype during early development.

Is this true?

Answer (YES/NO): NO